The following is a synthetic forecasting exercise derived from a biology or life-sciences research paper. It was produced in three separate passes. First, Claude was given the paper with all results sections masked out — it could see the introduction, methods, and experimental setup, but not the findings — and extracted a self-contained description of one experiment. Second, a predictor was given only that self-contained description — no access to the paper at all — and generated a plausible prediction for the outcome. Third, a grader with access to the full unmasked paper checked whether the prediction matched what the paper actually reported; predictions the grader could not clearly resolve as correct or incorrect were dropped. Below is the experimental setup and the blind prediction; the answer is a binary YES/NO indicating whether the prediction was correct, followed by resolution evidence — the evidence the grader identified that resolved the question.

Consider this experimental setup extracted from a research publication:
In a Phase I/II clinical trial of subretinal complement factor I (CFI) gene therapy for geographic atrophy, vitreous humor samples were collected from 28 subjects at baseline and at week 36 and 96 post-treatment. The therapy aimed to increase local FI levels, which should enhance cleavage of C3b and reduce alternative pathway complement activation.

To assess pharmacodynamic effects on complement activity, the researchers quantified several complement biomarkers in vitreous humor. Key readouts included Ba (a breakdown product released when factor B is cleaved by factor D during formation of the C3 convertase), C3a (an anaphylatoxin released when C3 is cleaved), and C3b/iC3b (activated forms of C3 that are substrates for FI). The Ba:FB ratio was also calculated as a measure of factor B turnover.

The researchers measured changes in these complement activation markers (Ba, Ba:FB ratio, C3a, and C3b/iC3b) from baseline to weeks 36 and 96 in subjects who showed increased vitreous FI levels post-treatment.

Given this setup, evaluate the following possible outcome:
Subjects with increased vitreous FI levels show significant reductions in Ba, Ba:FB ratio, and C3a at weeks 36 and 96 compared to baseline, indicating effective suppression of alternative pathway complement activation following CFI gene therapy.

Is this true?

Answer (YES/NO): NO